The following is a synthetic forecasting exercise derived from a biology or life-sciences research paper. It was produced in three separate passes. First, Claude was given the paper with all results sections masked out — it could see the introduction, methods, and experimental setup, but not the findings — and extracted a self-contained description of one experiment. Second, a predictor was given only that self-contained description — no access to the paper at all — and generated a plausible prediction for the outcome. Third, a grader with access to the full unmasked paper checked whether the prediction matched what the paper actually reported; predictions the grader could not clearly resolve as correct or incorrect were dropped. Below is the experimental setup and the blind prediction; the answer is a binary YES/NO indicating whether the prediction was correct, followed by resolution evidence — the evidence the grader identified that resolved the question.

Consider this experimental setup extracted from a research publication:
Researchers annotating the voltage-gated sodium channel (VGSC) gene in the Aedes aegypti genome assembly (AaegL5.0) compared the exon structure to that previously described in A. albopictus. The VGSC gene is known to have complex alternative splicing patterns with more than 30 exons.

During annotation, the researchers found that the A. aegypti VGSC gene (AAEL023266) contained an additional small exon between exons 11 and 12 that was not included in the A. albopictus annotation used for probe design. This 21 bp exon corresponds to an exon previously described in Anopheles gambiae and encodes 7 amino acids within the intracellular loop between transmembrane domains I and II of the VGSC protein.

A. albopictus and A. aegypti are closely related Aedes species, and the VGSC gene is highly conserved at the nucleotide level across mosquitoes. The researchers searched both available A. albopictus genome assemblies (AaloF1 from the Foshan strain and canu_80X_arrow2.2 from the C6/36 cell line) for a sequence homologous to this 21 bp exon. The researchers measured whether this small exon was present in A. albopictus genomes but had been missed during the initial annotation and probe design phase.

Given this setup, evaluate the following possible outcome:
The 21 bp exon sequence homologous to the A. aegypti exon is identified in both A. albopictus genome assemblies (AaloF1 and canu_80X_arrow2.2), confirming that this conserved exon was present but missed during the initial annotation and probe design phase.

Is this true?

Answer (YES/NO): YES